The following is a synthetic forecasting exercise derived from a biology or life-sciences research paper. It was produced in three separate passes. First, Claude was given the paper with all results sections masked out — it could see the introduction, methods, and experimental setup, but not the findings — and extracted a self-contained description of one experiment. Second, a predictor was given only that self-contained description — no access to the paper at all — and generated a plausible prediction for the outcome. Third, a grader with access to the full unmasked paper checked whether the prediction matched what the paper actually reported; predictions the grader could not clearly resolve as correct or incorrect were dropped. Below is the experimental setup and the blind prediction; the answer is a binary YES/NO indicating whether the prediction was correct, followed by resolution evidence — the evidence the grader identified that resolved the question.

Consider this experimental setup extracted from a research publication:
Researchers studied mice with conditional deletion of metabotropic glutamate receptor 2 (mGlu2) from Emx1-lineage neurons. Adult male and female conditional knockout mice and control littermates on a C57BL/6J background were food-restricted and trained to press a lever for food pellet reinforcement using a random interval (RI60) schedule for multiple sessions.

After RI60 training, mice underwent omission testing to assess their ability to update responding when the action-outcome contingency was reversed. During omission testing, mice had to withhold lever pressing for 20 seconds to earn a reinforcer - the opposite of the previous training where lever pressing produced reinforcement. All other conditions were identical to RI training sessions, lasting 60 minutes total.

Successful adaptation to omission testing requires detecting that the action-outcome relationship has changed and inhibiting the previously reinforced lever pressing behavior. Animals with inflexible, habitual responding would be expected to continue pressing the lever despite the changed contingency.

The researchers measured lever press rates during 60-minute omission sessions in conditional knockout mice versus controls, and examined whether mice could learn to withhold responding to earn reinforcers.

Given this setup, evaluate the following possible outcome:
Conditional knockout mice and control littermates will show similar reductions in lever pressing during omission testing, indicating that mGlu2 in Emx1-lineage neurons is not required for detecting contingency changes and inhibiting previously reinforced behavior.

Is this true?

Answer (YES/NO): YES